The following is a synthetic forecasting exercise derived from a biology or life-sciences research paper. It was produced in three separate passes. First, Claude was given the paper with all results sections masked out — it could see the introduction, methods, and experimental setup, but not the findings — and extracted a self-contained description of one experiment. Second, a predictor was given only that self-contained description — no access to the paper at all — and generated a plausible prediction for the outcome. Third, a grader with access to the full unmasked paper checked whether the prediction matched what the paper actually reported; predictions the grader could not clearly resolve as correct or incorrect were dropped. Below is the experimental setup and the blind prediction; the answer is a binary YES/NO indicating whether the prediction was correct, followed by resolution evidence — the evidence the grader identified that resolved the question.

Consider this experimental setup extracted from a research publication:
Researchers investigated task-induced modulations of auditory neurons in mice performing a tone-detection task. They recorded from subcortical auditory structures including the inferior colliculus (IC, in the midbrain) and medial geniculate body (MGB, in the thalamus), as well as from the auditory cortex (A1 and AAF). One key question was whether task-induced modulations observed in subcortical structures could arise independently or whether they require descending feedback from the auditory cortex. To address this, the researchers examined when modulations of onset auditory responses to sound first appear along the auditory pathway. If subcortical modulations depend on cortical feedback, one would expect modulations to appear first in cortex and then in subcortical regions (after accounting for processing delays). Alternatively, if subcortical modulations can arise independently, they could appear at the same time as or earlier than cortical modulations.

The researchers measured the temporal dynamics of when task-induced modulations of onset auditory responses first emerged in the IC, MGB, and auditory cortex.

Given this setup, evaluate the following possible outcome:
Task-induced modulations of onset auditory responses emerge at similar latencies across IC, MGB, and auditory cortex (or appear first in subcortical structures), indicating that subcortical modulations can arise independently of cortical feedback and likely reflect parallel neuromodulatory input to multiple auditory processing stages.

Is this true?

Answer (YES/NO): YES